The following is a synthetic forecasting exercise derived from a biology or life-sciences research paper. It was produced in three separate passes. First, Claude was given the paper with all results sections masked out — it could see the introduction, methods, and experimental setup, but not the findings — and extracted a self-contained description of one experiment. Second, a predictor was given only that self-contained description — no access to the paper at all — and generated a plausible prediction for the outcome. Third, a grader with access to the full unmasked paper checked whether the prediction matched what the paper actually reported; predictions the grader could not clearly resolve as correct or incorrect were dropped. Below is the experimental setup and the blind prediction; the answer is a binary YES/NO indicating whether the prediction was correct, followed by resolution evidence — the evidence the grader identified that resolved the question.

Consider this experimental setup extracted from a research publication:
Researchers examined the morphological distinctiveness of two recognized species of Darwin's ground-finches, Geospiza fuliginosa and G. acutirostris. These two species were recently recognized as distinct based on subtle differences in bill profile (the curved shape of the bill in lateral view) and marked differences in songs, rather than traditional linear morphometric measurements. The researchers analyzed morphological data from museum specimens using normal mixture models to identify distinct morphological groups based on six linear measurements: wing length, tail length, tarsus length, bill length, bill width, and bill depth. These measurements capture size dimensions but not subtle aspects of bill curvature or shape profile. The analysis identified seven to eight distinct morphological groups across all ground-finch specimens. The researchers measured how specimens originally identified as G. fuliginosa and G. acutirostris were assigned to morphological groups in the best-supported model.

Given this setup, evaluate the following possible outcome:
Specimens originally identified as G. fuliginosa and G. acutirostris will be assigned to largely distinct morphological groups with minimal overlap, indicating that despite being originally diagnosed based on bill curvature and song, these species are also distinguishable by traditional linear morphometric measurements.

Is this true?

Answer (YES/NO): NO